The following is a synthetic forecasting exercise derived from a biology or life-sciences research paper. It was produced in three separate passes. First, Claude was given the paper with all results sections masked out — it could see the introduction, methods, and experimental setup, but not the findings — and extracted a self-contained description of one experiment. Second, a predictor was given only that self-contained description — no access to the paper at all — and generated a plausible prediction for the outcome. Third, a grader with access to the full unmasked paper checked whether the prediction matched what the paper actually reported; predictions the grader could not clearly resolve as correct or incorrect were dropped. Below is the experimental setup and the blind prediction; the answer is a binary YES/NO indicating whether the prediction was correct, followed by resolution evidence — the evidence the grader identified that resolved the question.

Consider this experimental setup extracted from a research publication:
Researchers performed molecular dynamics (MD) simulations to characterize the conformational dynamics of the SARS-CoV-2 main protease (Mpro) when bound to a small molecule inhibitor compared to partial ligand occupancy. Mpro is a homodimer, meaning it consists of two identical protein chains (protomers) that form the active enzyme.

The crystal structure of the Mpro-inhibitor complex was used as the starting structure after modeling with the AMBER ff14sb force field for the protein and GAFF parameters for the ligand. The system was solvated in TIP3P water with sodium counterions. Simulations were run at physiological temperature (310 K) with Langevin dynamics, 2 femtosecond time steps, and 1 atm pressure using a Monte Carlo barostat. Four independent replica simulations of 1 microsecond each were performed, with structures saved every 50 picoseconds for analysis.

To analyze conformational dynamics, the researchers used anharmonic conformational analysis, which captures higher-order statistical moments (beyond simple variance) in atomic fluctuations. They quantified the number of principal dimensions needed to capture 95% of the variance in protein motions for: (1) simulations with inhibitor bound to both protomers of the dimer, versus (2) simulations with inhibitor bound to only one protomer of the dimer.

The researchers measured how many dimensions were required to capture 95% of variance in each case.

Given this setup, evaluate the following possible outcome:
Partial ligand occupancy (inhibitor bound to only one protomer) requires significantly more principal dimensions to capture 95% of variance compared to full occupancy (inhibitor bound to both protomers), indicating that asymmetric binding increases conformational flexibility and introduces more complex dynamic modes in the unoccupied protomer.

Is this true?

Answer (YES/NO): YES